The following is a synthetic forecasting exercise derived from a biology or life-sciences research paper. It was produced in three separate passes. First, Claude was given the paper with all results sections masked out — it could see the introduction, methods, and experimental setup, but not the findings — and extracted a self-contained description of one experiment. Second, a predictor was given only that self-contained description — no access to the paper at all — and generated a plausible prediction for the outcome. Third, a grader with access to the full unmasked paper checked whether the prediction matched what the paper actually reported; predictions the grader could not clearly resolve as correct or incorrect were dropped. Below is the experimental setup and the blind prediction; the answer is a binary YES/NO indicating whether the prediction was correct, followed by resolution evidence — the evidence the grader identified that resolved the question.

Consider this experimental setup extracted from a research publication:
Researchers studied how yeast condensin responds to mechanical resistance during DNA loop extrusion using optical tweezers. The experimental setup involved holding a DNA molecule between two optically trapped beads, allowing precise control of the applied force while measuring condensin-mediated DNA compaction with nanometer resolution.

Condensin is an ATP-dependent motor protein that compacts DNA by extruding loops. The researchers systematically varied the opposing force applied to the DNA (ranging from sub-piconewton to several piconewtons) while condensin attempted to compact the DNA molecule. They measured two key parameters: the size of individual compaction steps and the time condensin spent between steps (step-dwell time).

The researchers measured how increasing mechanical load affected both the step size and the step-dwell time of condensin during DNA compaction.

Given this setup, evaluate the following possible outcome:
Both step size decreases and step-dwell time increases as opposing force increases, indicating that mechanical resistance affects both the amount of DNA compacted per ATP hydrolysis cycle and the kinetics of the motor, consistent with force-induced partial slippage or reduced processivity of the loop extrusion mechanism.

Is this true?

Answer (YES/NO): NO